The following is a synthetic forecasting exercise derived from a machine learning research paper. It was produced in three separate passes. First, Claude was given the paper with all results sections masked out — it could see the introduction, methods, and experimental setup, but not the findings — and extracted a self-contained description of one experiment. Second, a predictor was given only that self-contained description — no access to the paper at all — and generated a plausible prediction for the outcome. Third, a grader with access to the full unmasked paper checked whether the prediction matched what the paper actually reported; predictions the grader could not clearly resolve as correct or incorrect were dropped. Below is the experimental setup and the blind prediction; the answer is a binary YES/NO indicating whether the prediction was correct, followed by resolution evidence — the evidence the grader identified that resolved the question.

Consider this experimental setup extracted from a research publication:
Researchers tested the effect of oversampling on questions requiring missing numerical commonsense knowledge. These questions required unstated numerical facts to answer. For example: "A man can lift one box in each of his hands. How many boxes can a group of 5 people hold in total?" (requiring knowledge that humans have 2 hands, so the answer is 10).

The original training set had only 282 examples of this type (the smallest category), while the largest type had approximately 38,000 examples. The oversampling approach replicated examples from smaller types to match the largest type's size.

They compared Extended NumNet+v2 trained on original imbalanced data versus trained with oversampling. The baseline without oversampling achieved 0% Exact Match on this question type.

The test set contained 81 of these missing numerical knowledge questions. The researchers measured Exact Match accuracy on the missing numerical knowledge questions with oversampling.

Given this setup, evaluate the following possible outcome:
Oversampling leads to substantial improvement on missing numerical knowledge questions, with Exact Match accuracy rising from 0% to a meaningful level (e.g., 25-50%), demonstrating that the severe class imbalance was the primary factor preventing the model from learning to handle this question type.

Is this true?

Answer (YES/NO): NO